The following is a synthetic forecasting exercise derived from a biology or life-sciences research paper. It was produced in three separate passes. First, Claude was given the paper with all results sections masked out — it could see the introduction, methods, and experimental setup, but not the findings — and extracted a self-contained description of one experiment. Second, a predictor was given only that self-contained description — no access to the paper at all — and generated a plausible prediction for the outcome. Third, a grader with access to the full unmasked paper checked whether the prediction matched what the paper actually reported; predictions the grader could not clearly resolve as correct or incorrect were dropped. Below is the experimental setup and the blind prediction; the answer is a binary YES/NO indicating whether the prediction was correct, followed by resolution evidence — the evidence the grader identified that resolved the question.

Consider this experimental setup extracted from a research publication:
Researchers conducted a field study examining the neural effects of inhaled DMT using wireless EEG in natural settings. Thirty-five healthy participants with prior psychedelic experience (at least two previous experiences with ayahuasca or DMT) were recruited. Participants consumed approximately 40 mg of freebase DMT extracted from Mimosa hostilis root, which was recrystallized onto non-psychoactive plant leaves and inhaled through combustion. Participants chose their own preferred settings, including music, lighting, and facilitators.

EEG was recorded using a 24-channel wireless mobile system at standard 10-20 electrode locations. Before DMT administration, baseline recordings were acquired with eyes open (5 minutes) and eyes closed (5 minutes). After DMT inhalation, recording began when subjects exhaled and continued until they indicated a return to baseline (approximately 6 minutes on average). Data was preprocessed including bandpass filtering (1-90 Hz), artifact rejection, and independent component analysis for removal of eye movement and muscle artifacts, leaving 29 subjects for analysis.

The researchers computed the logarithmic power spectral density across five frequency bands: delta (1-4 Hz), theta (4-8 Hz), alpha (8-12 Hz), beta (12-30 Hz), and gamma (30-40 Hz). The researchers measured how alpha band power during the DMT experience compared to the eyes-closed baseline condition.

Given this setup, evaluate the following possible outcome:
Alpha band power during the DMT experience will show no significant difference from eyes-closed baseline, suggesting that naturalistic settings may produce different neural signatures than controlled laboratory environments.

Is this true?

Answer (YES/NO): NO